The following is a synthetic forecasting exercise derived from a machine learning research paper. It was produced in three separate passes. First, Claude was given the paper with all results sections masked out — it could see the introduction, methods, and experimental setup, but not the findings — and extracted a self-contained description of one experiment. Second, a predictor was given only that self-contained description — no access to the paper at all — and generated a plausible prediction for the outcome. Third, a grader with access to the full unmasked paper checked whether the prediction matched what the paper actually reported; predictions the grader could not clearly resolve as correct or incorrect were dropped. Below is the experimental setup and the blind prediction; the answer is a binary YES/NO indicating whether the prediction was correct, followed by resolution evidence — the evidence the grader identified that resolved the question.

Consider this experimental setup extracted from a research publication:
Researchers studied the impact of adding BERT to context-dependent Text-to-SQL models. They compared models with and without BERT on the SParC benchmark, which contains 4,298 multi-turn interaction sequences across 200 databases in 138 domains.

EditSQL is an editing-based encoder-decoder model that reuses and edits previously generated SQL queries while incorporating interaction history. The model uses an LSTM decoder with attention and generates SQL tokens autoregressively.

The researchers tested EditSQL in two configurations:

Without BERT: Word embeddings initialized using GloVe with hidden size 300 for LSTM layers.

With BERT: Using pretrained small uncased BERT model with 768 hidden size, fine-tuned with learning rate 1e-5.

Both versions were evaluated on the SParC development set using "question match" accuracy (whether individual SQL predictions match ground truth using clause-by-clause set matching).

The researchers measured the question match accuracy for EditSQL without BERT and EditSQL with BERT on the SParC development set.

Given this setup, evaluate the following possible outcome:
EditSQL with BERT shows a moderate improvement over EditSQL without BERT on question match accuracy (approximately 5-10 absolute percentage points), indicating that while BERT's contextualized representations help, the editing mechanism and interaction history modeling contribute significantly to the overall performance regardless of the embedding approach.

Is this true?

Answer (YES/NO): NO